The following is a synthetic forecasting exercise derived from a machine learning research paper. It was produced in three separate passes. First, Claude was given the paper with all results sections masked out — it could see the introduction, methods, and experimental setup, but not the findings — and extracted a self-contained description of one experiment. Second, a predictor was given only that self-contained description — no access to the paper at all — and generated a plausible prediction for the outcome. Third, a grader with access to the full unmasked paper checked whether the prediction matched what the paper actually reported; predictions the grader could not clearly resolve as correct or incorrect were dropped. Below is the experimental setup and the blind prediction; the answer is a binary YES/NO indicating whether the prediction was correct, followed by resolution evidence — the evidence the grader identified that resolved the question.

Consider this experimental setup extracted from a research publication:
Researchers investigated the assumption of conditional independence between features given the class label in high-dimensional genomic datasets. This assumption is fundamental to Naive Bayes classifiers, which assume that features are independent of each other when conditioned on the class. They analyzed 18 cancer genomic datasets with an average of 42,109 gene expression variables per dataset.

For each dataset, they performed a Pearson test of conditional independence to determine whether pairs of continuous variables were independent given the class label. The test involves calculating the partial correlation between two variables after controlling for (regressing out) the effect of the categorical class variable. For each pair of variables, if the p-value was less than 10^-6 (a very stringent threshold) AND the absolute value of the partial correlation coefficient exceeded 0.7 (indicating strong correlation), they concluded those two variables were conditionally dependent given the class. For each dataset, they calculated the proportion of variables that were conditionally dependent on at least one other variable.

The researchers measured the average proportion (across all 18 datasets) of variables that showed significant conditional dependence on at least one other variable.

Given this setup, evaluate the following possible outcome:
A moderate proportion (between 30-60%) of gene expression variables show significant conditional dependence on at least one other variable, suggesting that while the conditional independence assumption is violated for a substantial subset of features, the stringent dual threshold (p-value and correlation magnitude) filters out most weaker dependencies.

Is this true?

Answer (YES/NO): YES